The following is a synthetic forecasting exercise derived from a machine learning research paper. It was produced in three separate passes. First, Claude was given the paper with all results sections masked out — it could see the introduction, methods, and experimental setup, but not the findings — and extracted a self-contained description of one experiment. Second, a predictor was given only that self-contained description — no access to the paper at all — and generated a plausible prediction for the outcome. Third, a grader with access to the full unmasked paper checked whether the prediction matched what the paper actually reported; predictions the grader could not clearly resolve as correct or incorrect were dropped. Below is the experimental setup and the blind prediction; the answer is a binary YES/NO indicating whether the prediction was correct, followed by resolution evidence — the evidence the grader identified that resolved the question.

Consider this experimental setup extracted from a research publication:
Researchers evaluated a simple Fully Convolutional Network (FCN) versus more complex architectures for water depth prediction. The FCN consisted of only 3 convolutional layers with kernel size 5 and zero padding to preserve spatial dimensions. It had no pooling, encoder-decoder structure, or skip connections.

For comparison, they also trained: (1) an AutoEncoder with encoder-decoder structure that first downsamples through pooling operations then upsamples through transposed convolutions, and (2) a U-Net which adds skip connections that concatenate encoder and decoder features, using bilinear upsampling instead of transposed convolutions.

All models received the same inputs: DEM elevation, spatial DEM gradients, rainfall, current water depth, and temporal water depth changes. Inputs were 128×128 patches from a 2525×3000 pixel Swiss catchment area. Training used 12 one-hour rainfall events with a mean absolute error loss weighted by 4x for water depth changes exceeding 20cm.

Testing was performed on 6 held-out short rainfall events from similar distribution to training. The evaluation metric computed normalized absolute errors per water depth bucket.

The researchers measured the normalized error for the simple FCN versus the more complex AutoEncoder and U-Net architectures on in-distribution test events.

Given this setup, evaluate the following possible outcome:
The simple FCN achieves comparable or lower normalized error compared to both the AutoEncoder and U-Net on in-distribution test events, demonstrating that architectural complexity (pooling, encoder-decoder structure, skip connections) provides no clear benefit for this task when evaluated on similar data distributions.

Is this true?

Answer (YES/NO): NO